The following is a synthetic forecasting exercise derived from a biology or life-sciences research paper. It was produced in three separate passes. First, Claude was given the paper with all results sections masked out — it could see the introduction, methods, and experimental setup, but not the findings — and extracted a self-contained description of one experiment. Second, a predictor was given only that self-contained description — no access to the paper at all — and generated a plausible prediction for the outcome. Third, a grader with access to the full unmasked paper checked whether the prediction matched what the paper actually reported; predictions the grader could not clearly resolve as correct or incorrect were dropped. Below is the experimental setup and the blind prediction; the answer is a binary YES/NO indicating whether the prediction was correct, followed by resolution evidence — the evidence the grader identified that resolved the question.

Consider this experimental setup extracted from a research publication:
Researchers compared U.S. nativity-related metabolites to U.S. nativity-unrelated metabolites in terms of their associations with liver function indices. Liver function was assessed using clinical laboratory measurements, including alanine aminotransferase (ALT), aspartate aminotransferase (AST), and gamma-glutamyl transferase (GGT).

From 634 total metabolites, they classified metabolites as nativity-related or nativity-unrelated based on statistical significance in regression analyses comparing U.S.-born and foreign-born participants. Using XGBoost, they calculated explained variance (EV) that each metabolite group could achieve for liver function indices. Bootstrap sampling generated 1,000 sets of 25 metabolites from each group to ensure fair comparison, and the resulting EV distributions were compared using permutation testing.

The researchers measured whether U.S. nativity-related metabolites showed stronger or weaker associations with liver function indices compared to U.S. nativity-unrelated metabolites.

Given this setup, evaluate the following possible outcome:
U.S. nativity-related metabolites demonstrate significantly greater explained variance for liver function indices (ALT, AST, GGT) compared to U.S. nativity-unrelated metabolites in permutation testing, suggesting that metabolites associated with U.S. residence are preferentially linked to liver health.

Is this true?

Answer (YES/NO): NO